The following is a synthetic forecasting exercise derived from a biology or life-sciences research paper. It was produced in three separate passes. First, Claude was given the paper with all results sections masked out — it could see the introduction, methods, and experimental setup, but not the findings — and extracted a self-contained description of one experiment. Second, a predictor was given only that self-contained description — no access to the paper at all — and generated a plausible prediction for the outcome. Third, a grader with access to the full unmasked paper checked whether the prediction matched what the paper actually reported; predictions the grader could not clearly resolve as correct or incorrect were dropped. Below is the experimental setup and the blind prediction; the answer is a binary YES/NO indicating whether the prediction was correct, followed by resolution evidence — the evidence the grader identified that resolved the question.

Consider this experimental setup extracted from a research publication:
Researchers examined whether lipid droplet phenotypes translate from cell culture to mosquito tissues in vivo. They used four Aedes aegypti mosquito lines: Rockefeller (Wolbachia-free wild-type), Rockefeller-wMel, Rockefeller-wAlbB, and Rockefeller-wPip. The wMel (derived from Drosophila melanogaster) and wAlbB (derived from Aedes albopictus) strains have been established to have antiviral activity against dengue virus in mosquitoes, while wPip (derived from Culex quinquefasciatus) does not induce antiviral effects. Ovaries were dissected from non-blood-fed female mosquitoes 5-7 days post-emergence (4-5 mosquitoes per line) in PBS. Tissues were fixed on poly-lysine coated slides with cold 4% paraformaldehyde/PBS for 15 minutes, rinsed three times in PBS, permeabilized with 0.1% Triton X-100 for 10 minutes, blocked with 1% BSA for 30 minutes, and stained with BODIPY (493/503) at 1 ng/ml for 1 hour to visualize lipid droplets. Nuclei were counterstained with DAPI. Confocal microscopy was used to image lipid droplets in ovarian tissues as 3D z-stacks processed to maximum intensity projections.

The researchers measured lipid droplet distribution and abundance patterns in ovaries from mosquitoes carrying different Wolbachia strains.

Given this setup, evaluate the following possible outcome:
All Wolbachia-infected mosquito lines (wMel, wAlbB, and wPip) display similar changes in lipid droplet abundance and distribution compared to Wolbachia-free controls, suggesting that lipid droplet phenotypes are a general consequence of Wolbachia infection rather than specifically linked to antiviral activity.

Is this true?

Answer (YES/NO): NO